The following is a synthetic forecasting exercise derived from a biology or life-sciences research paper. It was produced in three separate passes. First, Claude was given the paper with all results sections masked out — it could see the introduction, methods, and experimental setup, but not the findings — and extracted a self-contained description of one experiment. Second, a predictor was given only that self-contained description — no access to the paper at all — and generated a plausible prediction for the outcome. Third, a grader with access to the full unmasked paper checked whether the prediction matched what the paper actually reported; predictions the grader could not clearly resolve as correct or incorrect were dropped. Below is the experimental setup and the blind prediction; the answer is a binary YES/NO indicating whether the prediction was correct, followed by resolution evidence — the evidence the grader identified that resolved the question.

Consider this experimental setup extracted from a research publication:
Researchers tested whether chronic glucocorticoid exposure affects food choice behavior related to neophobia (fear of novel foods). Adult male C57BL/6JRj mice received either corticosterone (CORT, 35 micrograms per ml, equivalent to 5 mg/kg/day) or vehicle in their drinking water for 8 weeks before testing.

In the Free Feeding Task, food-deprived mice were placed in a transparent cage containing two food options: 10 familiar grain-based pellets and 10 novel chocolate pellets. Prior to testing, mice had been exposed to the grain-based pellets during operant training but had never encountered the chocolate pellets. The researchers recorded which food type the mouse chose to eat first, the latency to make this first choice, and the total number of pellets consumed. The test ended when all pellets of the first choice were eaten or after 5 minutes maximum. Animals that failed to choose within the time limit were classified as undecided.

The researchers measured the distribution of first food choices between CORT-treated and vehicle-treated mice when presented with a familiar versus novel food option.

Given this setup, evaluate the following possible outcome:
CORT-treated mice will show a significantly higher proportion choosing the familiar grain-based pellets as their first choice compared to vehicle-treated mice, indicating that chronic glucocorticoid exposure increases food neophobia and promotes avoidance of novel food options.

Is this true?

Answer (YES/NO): NO